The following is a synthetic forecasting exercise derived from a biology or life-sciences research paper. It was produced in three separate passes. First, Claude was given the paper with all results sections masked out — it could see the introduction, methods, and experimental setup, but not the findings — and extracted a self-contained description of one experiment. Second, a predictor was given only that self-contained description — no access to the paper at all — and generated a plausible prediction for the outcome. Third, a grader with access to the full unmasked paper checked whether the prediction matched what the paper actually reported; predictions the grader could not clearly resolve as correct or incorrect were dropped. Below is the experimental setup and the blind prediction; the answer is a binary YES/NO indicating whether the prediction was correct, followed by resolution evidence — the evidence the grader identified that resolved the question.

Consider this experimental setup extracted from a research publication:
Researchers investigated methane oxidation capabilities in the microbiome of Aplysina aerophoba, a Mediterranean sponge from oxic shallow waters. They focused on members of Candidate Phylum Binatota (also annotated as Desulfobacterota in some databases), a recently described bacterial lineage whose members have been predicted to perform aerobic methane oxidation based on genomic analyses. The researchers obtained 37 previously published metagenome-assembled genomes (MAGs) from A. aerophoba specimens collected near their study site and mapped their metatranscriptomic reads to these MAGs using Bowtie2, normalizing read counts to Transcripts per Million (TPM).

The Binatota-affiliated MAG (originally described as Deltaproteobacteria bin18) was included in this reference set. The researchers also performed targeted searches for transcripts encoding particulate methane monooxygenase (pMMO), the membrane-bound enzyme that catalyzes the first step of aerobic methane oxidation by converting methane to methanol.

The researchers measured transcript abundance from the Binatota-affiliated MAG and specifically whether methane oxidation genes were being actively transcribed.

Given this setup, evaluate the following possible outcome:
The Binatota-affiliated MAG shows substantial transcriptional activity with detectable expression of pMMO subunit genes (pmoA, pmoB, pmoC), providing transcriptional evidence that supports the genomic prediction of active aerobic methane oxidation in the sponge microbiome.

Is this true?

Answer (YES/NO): NO